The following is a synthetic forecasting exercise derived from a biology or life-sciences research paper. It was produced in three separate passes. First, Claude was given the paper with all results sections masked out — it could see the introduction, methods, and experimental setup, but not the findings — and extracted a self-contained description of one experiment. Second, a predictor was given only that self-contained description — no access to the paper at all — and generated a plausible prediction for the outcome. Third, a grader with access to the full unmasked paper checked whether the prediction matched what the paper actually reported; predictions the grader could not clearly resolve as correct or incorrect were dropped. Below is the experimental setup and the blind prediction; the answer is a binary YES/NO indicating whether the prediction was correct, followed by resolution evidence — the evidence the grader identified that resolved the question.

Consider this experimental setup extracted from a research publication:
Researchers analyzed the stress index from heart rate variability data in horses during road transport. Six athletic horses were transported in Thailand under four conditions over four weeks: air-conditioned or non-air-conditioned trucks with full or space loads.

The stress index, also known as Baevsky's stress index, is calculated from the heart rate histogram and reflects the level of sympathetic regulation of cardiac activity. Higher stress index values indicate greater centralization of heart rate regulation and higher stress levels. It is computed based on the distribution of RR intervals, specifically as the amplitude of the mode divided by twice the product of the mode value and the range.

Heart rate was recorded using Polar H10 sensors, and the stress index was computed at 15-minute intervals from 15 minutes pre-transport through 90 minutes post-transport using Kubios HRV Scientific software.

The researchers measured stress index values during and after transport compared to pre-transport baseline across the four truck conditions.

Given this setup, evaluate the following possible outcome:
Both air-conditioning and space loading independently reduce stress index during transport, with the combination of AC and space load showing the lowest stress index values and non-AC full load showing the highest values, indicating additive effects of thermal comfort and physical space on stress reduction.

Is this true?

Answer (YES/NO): NO